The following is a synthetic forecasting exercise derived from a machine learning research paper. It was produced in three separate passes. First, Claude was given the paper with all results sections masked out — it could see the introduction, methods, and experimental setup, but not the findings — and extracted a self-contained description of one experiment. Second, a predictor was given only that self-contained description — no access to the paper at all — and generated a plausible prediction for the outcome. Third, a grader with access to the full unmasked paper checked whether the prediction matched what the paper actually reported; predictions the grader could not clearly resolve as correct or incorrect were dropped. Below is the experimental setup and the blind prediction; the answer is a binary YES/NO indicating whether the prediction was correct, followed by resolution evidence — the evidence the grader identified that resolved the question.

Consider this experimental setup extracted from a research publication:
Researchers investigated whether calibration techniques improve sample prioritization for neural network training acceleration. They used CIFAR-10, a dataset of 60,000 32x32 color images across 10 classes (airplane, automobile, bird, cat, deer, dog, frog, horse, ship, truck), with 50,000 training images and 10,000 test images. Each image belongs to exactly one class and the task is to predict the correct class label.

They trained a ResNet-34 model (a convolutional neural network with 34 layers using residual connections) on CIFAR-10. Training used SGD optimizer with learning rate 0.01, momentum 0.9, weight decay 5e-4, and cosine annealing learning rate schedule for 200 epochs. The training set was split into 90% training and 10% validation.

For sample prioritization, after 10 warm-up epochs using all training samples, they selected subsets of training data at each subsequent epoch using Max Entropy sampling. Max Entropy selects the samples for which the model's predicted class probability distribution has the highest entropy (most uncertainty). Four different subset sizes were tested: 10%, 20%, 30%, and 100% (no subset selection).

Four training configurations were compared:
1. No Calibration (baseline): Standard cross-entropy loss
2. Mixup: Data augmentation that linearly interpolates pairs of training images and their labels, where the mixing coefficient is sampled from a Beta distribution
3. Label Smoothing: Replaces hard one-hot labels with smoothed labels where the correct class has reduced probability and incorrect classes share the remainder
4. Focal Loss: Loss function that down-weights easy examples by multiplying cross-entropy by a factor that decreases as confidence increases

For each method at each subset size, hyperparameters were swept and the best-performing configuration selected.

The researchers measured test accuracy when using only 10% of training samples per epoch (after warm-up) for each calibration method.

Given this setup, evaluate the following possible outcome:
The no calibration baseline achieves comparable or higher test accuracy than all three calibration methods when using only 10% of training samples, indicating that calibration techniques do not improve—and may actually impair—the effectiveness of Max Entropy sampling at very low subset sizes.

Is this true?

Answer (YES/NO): YES